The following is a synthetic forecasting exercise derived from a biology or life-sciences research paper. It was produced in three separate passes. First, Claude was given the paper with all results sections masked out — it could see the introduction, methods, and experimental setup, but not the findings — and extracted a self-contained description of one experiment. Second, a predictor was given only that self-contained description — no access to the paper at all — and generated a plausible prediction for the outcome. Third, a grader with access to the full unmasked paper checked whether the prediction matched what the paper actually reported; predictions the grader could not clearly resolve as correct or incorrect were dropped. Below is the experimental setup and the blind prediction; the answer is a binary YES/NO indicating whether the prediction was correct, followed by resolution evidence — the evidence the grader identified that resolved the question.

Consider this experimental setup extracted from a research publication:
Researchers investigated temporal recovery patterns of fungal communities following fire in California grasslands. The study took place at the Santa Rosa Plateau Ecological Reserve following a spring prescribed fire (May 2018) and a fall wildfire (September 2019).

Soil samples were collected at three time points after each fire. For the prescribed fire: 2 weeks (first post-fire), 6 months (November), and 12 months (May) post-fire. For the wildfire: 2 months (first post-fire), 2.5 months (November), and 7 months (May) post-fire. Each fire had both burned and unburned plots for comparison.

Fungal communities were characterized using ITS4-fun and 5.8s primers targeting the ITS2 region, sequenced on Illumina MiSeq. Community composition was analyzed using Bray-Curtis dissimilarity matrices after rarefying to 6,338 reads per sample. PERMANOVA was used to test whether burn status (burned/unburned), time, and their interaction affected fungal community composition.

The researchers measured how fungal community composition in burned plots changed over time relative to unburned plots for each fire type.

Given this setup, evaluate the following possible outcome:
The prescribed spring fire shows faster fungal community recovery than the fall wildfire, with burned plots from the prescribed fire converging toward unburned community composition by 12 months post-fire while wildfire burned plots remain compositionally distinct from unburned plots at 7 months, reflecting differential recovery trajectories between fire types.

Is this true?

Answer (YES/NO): NO